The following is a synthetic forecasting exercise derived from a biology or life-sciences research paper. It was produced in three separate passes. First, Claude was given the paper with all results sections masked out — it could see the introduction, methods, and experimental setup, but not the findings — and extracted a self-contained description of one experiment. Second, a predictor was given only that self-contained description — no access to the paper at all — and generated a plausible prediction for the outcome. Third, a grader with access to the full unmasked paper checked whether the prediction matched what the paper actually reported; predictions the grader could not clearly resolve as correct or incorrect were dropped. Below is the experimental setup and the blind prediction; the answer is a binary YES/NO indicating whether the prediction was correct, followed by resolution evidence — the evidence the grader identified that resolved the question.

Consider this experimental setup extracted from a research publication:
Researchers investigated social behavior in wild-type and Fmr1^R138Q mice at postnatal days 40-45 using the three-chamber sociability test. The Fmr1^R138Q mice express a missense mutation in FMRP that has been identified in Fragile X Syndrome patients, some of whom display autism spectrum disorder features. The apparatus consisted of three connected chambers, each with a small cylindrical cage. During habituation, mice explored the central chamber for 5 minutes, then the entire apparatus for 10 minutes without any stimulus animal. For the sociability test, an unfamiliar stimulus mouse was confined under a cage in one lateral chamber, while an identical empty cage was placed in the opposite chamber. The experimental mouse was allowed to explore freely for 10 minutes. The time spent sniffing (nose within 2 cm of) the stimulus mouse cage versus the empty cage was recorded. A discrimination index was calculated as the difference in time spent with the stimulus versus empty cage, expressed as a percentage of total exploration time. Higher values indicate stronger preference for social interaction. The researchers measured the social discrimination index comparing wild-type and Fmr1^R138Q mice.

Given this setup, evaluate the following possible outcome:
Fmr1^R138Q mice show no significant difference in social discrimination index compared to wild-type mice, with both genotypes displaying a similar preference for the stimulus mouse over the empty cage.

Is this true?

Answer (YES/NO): NO